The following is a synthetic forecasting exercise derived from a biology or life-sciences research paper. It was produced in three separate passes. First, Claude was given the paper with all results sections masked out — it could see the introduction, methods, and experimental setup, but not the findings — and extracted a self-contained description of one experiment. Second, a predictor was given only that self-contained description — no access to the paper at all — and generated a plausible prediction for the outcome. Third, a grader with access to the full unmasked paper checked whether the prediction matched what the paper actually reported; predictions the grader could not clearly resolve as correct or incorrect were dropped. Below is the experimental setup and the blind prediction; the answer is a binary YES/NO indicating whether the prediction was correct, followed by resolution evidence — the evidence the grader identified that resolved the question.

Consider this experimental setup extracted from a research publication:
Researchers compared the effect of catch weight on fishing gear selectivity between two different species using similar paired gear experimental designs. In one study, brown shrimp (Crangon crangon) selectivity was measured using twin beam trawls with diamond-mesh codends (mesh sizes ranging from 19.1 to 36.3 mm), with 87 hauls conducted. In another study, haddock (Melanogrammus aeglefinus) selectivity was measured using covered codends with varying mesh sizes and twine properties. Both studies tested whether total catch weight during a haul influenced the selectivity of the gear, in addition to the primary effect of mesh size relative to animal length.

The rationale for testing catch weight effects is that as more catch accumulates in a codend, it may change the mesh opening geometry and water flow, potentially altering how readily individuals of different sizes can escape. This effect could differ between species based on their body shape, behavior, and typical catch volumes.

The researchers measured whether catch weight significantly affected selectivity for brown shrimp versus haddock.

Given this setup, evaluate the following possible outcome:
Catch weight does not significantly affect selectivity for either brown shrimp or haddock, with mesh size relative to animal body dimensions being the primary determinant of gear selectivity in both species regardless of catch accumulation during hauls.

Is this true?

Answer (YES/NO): NO